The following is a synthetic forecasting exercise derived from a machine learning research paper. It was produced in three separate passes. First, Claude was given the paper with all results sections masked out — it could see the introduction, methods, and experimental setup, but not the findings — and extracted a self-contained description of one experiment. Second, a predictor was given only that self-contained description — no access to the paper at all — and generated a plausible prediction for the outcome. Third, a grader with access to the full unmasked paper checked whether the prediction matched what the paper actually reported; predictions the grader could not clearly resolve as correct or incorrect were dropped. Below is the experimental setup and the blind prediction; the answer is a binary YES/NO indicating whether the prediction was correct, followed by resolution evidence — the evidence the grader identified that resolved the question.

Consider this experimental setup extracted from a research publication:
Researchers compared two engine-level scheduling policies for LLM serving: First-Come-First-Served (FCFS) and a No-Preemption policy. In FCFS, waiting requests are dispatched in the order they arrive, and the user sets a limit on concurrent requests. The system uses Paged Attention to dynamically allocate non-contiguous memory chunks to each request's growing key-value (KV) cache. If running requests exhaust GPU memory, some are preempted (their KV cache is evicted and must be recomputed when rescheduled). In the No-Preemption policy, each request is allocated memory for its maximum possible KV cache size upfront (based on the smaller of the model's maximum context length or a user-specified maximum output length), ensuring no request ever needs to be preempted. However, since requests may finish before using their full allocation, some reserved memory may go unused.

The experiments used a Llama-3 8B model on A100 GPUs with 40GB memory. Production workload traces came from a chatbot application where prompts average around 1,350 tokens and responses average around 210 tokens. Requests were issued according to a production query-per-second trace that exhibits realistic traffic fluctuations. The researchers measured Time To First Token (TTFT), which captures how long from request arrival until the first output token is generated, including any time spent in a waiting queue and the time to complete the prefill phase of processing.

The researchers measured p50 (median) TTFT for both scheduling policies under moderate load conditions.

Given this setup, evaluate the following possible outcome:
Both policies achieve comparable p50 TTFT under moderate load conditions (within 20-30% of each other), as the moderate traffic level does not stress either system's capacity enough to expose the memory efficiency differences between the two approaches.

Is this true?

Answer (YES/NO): NO